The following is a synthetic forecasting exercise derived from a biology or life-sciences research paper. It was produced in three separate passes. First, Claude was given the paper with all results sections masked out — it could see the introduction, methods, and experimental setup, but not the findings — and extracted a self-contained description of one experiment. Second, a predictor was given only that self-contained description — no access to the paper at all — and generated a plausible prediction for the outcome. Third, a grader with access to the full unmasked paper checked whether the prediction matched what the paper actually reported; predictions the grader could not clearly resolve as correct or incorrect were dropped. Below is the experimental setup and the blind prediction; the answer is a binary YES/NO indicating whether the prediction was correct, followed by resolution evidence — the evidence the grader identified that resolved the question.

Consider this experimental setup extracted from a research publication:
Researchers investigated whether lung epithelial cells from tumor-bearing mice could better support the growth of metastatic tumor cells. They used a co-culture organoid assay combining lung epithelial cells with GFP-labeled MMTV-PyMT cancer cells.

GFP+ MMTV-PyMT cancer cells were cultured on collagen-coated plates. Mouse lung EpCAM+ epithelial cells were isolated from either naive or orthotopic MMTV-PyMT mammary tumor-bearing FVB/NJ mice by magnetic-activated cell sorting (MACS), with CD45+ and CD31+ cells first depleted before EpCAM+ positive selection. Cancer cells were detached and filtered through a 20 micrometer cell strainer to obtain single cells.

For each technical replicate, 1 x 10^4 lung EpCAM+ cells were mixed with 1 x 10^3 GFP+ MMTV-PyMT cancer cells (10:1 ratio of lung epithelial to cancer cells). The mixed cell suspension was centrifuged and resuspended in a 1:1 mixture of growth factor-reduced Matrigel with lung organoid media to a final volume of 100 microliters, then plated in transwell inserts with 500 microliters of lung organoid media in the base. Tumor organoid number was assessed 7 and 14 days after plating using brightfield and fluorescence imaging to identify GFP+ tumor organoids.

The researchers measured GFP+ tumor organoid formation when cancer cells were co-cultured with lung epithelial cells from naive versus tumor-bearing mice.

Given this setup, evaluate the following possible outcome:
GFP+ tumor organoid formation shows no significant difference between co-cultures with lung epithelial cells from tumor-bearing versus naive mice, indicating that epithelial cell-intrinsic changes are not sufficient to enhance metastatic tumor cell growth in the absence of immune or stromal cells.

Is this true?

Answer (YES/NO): NO